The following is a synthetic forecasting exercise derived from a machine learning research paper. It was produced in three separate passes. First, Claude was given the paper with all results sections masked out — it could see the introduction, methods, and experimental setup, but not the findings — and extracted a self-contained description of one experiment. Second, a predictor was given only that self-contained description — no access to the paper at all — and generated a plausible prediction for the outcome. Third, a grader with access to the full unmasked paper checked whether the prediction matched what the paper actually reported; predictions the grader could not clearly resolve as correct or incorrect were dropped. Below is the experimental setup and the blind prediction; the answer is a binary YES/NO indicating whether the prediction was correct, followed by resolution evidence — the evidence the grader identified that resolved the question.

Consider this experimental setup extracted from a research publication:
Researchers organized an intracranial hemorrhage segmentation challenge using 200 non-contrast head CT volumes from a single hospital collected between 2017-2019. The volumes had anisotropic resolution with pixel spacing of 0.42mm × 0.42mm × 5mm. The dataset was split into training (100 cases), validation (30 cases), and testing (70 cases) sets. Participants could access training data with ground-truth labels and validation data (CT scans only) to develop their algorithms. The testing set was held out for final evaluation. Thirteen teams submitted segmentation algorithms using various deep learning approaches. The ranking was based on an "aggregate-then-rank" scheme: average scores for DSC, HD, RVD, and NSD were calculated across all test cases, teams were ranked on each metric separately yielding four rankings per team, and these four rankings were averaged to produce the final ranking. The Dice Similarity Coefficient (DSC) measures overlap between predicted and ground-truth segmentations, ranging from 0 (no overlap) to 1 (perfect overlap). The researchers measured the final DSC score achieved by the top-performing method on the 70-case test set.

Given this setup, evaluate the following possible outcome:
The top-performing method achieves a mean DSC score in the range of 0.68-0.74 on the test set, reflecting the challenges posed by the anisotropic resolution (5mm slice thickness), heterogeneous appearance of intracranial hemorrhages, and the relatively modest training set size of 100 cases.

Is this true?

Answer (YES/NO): YES